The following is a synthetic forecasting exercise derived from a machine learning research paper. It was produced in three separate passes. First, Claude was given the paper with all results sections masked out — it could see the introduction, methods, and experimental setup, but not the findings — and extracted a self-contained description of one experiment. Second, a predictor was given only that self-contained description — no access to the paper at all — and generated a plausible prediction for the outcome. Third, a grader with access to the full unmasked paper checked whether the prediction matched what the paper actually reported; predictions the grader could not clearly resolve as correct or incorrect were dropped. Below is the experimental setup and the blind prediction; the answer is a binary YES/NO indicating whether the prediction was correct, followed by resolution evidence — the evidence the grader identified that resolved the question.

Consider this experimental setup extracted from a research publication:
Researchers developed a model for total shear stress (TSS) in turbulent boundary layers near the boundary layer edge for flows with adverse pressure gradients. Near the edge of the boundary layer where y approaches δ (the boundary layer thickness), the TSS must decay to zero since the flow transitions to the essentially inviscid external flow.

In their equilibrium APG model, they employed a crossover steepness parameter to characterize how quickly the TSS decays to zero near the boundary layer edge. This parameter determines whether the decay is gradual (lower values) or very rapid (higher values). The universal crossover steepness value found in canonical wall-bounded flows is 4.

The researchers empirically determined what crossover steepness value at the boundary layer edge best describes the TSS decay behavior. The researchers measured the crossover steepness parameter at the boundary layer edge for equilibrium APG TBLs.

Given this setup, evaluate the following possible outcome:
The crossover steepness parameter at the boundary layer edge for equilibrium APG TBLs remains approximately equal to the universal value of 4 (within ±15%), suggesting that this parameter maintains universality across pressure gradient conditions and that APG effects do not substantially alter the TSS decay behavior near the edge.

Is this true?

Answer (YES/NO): NO